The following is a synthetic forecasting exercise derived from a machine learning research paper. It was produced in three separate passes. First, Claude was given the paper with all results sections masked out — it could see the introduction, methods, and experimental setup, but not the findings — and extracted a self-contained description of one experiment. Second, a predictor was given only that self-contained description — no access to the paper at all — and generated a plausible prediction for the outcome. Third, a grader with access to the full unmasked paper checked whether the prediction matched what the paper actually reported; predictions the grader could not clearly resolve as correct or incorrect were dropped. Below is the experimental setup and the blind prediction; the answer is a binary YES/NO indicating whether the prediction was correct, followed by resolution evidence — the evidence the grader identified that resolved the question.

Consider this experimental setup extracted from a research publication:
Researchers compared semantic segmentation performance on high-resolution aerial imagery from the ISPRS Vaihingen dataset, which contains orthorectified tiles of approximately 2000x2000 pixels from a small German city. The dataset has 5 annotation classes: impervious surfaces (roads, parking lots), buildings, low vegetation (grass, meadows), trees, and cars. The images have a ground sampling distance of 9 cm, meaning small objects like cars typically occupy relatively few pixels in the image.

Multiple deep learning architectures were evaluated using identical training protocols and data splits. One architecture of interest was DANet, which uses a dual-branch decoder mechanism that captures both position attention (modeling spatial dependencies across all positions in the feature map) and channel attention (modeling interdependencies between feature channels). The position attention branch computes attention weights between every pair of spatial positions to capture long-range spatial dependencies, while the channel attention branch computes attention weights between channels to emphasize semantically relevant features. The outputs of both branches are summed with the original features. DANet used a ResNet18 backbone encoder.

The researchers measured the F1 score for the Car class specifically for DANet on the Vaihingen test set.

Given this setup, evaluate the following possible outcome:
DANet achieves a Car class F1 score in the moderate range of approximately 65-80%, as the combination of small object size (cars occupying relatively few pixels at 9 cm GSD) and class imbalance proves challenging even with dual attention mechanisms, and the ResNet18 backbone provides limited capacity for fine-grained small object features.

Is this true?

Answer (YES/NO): NO